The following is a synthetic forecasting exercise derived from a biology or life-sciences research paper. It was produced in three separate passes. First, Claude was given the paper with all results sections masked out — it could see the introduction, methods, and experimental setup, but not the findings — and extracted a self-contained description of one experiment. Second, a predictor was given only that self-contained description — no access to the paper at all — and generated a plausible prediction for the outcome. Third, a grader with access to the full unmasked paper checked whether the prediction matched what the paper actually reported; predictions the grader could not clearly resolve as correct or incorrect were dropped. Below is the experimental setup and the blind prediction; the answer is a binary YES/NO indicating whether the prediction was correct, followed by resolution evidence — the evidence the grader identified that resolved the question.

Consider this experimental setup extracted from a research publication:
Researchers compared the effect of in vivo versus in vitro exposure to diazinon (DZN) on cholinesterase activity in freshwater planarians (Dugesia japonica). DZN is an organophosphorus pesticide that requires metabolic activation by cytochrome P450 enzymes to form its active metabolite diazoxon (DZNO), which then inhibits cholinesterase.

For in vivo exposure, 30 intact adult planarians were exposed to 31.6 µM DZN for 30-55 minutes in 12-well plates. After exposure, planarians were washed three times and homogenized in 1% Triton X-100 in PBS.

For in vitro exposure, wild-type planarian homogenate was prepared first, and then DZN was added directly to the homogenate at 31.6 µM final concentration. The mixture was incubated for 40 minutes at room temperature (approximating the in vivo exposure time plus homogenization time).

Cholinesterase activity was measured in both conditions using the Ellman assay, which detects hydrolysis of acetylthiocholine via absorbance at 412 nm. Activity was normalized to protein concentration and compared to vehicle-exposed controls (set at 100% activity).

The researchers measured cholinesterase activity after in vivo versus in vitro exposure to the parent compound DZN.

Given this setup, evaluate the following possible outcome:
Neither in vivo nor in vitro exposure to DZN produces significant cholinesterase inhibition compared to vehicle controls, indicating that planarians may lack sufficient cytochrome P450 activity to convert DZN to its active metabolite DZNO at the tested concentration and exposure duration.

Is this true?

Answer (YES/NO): NO